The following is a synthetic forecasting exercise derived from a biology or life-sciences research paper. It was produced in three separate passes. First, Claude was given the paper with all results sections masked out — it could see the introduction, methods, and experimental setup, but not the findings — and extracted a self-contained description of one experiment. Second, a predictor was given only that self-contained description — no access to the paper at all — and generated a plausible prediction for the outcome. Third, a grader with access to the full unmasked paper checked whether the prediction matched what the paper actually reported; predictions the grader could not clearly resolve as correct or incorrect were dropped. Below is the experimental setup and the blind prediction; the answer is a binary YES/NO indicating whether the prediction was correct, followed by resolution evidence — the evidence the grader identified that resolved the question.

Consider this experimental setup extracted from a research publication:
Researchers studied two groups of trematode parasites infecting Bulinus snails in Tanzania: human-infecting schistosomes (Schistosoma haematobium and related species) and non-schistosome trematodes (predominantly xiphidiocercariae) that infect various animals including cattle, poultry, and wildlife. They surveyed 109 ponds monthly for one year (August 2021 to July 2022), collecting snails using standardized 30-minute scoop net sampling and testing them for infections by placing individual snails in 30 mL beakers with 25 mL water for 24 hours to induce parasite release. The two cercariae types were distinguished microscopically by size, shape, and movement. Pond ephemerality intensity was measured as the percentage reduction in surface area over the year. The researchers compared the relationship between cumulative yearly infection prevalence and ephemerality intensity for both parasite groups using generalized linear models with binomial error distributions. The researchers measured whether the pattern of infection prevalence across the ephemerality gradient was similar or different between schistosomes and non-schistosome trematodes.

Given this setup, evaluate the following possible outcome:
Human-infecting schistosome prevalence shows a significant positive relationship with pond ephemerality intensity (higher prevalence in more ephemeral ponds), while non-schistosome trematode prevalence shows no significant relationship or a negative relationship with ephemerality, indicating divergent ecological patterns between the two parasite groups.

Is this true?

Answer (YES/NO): NO